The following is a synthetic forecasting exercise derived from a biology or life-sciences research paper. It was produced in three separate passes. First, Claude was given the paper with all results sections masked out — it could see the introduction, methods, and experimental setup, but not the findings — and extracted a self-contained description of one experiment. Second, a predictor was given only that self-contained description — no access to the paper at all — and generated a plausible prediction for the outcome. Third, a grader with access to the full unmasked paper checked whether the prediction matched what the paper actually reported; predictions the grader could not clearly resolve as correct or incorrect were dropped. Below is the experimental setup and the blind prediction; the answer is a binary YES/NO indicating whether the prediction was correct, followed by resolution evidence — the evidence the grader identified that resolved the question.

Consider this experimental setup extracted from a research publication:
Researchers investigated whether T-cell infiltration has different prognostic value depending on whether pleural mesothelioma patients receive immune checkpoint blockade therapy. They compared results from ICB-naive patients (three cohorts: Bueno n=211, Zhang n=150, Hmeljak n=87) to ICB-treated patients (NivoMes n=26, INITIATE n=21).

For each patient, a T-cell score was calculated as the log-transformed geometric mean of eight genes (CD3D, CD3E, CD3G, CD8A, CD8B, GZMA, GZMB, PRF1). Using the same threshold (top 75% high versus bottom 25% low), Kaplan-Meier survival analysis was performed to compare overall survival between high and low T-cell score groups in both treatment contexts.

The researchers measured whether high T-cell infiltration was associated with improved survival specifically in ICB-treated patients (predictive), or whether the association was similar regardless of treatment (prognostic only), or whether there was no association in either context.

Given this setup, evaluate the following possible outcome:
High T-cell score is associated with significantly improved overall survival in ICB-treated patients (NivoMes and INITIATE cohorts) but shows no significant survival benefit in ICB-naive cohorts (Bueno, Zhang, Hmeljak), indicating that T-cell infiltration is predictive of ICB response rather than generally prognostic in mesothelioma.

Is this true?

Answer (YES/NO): NO